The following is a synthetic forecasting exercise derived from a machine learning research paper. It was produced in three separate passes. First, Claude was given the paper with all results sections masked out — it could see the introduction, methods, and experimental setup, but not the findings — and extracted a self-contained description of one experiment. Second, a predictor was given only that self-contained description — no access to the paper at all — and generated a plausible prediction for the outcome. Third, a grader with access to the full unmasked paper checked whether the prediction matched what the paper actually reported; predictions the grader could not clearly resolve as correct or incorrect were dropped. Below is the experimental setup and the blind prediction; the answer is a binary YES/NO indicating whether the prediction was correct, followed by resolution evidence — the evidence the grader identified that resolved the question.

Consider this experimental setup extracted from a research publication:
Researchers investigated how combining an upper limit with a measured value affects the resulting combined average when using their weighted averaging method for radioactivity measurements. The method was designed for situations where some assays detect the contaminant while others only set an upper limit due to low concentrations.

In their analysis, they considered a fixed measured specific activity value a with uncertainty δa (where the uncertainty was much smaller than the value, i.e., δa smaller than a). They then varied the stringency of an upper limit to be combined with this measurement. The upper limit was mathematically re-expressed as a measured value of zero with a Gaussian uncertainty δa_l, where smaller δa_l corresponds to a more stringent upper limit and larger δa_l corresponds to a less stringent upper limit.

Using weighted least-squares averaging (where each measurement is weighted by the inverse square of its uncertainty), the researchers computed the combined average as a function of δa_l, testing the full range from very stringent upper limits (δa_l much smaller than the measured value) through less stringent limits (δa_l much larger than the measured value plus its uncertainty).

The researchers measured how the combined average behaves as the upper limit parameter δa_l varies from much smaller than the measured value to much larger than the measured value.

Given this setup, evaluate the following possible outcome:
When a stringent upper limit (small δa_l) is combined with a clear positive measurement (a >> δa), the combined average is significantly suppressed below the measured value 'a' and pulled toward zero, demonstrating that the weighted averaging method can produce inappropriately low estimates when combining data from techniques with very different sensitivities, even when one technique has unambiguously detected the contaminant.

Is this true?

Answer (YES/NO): NO